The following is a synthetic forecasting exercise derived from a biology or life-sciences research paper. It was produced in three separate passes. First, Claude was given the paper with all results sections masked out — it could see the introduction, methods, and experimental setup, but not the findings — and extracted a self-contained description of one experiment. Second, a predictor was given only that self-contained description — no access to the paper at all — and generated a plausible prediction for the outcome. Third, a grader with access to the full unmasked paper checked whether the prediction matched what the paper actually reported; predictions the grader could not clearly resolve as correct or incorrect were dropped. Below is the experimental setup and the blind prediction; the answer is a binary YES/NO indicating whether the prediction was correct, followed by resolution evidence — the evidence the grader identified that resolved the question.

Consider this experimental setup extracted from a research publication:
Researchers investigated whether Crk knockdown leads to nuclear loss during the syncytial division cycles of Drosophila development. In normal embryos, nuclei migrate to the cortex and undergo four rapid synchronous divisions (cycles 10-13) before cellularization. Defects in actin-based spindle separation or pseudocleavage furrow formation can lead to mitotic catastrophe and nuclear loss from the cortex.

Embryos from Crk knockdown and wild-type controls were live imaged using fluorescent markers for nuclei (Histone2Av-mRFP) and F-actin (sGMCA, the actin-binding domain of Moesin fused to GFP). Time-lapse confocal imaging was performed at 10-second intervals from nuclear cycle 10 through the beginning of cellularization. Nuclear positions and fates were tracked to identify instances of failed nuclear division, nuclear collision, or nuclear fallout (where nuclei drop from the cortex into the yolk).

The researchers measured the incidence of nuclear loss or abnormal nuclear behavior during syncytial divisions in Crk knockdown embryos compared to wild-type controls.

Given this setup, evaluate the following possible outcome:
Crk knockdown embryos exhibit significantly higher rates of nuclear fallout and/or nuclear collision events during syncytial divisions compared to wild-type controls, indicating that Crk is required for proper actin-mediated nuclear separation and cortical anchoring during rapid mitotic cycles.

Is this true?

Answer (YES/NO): YES